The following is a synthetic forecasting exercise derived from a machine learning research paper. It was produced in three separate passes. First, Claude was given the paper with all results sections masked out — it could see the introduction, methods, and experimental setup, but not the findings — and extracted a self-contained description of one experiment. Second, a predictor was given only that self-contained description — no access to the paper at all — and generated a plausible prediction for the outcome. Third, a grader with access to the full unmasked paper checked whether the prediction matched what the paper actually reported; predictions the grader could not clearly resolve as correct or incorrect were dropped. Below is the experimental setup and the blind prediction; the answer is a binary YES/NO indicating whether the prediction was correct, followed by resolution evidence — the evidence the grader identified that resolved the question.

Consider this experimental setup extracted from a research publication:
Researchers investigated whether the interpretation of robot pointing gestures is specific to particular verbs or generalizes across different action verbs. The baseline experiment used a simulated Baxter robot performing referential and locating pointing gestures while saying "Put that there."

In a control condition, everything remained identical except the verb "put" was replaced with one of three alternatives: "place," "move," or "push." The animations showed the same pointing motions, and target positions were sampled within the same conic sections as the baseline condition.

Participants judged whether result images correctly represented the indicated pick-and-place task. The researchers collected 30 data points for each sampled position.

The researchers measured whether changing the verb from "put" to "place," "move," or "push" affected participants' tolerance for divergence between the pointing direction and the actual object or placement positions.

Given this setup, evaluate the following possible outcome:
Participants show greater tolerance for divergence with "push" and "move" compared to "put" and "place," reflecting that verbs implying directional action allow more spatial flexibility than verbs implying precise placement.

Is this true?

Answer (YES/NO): NO